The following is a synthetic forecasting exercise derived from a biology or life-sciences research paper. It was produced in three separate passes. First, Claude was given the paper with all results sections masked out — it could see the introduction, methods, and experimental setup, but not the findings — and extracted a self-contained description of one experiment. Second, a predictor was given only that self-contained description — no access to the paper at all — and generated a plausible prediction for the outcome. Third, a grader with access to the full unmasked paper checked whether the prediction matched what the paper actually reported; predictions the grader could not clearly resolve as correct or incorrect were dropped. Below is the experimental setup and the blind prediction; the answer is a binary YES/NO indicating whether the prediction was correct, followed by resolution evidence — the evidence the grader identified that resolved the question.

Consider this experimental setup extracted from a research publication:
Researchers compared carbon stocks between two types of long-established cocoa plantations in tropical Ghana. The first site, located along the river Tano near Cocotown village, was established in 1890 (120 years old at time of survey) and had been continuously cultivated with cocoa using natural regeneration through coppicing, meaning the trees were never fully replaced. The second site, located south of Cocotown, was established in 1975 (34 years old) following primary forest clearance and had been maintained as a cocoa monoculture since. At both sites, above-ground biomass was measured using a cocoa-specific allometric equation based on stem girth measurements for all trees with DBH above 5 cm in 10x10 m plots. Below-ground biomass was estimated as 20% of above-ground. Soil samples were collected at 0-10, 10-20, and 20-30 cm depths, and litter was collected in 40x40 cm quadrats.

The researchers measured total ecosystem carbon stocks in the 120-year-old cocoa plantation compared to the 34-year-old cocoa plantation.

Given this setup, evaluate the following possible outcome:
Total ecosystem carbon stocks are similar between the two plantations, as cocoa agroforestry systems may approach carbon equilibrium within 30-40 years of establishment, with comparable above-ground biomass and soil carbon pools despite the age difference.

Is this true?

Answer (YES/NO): NO